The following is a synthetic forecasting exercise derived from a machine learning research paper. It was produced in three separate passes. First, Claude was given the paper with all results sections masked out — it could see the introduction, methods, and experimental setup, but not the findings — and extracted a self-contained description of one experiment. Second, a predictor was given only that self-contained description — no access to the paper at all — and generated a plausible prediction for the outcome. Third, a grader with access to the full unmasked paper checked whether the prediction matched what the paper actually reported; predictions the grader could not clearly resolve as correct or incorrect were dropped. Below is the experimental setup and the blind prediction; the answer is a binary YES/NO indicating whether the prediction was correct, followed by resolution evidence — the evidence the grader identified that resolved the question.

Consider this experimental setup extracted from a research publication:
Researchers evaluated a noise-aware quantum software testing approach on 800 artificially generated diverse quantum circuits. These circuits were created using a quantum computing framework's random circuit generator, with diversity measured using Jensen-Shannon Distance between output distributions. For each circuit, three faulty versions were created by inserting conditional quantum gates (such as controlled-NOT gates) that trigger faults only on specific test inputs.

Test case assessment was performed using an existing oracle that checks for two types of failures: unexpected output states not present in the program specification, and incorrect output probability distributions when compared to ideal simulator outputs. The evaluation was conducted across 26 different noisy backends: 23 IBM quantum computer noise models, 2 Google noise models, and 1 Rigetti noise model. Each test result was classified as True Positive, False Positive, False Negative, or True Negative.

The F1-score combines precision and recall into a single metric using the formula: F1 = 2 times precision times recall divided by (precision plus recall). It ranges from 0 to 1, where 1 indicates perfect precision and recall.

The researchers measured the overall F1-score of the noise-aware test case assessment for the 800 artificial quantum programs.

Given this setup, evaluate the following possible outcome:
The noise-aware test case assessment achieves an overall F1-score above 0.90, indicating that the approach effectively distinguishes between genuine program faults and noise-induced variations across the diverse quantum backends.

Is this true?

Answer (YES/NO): NO